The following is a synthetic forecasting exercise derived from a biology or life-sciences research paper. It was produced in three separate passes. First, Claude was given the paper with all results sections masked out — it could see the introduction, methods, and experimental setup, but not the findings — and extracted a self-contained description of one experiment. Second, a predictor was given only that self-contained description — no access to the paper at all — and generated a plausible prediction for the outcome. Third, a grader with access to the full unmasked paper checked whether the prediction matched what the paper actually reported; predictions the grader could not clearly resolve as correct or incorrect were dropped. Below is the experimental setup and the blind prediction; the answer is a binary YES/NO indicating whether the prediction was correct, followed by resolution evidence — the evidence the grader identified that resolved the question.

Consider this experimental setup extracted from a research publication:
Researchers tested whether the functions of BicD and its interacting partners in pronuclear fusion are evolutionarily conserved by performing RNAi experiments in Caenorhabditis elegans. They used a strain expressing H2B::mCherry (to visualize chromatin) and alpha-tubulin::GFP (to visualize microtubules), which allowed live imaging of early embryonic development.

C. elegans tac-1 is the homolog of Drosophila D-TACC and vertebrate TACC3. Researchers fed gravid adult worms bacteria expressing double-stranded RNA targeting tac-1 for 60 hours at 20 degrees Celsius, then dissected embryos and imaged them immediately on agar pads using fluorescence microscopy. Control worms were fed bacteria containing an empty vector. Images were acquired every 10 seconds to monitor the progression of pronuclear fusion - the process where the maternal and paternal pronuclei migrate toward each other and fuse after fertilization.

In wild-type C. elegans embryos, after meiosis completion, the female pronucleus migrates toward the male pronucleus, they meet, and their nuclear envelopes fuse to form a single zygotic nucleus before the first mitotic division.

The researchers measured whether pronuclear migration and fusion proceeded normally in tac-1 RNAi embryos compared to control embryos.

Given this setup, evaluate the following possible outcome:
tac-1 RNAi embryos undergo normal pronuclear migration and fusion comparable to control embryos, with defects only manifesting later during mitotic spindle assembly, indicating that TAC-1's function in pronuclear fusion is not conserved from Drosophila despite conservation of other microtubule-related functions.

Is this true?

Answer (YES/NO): NO